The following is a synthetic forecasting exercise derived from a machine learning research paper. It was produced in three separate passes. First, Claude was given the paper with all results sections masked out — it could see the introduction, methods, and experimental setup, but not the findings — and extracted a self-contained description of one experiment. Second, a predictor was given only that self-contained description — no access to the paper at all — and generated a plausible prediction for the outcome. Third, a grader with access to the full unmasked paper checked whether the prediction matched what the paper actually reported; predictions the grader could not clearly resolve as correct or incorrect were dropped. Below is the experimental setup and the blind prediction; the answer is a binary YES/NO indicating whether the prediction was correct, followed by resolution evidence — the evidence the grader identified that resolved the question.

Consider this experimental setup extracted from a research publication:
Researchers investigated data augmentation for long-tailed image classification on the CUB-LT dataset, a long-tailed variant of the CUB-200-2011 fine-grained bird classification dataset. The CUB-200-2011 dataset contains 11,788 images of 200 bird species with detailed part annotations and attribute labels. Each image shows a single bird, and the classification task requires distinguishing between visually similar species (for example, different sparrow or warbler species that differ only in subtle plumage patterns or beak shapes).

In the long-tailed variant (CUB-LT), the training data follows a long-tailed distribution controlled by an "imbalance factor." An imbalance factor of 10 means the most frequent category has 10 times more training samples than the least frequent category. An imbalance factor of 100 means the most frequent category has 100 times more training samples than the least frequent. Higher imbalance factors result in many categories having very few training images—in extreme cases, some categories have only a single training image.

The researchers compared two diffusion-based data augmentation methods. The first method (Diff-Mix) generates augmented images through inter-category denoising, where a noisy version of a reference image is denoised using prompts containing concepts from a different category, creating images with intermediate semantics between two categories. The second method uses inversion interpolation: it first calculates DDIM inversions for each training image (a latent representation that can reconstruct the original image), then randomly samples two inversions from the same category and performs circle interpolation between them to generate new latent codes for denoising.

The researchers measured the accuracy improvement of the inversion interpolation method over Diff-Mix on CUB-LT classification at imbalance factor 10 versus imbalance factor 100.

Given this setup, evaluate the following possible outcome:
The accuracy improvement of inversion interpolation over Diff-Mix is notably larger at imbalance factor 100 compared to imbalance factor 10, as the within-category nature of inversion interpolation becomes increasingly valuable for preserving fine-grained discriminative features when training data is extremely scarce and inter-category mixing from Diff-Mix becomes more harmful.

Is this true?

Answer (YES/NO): NO